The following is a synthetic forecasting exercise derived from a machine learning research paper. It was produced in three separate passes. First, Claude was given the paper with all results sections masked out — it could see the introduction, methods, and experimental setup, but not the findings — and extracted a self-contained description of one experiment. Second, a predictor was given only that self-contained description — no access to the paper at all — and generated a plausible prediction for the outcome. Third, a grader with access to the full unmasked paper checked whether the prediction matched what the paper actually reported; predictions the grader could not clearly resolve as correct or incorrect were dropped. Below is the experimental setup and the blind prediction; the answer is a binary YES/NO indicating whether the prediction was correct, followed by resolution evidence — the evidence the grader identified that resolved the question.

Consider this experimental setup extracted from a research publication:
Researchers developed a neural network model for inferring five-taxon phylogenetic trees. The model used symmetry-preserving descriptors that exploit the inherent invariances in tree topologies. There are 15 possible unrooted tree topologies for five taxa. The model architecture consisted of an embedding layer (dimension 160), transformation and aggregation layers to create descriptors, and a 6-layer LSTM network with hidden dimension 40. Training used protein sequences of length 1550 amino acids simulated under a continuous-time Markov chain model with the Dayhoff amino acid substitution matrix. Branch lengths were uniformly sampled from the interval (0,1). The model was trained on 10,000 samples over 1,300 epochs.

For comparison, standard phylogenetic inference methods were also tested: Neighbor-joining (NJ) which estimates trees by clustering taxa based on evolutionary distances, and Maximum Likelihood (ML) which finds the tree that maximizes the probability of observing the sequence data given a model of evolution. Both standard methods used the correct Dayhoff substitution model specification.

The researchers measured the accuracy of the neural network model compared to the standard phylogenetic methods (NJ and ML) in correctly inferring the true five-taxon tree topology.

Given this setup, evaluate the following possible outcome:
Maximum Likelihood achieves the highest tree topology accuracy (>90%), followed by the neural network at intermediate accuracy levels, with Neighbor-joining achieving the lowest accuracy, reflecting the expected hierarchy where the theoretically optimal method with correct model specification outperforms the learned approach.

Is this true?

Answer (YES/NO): NO